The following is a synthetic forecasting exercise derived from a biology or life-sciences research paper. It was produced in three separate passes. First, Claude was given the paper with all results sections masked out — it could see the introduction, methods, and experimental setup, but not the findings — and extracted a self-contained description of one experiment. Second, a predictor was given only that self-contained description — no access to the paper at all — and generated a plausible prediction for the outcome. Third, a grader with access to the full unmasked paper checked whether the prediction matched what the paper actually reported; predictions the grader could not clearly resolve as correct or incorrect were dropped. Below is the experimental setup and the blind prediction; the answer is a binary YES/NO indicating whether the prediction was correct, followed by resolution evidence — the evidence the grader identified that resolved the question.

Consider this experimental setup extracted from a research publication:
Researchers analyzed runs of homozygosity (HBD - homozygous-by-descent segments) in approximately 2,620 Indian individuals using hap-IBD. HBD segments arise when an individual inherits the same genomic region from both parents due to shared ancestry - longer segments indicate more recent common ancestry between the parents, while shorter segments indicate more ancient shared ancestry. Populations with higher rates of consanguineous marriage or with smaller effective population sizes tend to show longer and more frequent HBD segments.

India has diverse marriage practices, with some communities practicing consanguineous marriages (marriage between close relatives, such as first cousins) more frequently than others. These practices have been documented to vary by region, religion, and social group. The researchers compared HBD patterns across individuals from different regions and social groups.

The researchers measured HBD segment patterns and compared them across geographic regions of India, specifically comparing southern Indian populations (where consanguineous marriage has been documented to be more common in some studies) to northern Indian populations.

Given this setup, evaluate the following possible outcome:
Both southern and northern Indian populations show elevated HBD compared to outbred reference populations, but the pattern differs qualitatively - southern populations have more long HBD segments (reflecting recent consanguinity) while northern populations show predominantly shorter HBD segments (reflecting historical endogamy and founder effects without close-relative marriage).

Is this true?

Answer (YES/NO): YES